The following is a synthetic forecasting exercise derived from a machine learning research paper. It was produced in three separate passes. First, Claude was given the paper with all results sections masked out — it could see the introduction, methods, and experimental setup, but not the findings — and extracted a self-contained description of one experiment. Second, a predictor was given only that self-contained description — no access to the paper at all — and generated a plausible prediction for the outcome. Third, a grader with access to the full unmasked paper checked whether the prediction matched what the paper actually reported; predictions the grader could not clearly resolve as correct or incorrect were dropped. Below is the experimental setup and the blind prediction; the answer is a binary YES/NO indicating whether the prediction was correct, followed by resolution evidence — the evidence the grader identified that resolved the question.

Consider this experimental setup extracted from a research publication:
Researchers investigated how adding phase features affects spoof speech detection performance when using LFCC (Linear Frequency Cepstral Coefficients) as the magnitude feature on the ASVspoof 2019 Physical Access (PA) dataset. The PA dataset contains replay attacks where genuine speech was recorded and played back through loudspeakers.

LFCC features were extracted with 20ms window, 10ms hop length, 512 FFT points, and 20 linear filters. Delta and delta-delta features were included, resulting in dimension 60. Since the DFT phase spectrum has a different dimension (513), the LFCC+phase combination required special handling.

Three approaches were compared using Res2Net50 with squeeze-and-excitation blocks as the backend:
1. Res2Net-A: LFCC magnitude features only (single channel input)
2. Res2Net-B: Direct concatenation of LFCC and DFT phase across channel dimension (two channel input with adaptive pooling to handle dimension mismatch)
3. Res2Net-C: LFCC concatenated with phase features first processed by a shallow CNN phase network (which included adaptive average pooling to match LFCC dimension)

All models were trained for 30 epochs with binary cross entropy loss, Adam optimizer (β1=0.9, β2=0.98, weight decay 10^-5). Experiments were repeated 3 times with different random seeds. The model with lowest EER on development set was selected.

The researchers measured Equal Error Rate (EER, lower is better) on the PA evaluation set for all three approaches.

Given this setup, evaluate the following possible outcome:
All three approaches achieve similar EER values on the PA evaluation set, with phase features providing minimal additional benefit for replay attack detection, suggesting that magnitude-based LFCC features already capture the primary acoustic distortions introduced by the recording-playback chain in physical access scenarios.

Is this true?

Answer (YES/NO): NO